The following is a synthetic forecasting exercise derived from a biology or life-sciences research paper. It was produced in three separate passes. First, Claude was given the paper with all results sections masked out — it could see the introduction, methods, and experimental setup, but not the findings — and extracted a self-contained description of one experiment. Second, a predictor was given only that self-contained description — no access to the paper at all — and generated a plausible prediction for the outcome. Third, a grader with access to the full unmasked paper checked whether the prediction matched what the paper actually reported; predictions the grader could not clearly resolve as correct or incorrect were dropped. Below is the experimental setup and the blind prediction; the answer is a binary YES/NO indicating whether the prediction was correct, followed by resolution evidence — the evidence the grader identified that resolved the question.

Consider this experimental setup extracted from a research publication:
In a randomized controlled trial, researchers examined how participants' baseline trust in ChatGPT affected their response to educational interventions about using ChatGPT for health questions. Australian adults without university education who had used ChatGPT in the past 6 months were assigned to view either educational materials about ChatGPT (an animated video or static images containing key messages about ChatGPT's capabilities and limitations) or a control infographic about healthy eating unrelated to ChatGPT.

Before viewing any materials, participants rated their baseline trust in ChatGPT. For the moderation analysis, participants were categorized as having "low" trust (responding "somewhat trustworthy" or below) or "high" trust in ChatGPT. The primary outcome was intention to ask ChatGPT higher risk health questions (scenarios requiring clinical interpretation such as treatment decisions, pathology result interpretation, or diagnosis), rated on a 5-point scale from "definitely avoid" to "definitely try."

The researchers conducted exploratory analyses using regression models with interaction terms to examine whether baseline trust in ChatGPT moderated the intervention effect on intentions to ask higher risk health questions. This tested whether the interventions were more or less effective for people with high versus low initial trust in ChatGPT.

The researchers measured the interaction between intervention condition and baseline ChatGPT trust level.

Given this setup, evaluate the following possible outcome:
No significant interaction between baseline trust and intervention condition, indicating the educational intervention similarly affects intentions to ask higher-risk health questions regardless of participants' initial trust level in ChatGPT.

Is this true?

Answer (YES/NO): NO